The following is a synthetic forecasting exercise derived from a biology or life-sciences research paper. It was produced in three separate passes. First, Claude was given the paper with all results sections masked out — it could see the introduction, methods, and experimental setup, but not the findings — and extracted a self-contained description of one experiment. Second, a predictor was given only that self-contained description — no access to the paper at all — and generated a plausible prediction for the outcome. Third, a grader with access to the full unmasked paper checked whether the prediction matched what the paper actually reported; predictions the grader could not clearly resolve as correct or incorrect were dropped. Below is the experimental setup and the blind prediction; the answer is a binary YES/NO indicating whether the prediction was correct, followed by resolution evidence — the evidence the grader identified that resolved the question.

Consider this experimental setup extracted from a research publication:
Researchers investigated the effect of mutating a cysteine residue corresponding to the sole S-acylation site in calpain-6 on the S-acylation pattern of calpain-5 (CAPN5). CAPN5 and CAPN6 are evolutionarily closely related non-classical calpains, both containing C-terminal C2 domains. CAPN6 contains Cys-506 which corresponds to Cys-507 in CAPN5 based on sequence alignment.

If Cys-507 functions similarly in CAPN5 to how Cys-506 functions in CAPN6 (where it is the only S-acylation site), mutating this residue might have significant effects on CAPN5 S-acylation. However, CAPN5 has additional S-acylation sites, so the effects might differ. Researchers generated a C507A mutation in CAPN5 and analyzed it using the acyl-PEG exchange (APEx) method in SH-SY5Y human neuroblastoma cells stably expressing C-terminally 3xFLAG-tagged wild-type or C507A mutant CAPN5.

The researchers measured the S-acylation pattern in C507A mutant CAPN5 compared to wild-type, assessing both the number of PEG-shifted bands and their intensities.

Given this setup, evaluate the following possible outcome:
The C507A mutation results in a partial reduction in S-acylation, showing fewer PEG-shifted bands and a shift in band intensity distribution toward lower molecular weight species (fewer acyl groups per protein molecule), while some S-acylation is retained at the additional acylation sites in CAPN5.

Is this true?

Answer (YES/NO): NO